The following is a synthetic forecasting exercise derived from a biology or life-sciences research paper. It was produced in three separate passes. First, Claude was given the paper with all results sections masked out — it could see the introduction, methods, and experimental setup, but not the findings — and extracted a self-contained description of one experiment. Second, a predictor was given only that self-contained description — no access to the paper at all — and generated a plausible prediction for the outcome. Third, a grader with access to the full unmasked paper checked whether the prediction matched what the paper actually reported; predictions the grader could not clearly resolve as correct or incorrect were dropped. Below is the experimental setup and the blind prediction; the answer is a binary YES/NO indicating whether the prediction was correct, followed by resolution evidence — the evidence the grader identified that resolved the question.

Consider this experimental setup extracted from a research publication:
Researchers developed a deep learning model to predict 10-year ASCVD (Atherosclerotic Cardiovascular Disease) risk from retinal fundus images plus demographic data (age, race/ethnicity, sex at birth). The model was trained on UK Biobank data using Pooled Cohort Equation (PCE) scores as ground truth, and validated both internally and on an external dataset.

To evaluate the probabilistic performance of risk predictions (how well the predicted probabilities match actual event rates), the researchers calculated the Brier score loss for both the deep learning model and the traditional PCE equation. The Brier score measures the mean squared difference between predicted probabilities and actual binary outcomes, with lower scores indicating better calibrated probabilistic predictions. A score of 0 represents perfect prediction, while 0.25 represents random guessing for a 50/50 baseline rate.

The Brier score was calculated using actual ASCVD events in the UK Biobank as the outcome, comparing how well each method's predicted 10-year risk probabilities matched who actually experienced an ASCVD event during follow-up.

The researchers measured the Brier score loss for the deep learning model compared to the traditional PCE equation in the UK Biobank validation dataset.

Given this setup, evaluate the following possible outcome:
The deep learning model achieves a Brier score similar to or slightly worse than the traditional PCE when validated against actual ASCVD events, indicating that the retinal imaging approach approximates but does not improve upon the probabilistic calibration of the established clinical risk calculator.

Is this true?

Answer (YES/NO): YES